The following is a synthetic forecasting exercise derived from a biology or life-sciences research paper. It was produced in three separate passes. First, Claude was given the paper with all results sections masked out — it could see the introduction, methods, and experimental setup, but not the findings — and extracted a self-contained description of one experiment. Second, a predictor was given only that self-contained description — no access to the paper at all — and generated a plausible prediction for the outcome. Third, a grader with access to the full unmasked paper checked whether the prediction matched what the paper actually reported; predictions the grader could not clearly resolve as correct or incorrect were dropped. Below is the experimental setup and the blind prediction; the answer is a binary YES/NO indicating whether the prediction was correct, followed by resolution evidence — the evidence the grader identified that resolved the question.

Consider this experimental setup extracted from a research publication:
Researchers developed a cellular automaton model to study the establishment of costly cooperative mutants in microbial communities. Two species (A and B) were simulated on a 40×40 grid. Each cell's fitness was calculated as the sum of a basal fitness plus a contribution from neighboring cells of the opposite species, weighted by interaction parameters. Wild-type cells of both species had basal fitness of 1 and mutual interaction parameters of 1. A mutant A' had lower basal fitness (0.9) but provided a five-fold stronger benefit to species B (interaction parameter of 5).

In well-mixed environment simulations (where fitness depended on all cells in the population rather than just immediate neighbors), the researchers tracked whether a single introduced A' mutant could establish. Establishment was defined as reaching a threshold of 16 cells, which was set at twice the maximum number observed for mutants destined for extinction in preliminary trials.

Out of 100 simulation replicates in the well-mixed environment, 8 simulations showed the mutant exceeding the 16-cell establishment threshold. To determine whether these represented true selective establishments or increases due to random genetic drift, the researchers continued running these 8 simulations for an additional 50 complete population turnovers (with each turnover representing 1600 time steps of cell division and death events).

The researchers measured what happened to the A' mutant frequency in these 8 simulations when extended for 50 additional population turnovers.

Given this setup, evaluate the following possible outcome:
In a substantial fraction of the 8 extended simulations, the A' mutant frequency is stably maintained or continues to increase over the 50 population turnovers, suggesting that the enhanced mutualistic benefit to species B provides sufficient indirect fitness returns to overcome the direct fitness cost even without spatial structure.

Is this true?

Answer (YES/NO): NO